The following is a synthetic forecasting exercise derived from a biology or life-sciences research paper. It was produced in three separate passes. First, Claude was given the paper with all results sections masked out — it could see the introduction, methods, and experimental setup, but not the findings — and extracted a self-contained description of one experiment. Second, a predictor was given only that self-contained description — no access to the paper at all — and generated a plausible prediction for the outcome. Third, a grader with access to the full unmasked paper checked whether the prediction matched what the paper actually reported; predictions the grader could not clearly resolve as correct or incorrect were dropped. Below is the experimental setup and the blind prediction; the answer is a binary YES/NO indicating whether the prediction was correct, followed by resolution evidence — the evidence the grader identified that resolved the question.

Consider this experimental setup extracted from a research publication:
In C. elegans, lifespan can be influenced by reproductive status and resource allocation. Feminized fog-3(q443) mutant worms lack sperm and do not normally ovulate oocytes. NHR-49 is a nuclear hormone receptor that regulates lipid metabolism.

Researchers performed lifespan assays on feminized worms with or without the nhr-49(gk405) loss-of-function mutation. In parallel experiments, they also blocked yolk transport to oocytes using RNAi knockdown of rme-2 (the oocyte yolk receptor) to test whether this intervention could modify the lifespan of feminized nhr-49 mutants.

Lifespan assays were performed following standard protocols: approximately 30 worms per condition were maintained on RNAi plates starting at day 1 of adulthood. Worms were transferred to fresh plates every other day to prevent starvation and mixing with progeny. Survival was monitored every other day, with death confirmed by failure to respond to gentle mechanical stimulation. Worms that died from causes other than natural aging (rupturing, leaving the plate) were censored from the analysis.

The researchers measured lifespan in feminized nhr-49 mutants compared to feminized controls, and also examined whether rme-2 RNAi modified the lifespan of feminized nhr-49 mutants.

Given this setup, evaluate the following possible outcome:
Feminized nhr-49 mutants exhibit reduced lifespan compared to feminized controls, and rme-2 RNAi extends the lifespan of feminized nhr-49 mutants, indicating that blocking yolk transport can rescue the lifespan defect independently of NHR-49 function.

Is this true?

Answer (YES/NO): YES